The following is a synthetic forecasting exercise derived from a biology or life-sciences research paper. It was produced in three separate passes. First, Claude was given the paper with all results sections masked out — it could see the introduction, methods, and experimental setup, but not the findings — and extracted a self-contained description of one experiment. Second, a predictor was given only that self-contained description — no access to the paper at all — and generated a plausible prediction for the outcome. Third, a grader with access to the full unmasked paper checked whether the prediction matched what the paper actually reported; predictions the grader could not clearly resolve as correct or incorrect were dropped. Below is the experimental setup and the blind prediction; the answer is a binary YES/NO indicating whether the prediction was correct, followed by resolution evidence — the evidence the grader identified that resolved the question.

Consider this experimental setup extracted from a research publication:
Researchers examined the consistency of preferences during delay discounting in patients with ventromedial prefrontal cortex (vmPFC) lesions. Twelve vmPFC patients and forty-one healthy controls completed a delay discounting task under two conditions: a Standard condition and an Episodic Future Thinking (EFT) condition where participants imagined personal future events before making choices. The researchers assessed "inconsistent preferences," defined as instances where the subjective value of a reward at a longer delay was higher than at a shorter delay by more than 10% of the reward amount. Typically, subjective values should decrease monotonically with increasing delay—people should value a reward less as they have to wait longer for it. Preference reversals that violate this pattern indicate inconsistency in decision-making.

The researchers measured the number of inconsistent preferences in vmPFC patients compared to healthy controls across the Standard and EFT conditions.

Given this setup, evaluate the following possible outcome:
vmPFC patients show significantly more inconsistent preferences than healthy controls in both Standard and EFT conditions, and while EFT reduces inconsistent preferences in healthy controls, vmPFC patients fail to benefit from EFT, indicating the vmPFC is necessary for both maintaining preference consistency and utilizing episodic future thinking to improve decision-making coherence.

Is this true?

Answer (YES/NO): NO